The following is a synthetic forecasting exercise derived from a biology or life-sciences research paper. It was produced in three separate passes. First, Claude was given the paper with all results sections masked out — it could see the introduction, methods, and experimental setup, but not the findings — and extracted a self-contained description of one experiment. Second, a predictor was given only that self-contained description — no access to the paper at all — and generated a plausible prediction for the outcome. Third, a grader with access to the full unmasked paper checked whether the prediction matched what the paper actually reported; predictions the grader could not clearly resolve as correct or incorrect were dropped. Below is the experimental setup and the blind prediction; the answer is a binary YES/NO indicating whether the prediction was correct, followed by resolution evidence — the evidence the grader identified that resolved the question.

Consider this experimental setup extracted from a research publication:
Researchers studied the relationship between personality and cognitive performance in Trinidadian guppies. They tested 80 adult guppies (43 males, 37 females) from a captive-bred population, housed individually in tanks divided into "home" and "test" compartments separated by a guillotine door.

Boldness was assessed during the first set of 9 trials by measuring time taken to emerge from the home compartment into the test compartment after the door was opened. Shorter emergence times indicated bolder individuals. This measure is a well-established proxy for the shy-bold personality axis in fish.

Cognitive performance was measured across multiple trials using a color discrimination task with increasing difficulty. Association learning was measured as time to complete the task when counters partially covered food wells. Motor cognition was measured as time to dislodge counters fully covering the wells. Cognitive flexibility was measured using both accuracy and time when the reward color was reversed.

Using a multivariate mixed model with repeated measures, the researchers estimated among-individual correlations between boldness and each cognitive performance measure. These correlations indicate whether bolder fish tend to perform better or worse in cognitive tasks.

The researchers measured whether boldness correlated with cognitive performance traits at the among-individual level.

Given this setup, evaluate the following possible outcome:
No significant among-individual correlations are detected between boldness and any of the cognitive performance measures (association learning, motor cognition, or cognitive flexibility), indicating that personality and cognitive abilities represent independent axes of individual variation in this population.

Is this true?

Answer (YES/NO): NO